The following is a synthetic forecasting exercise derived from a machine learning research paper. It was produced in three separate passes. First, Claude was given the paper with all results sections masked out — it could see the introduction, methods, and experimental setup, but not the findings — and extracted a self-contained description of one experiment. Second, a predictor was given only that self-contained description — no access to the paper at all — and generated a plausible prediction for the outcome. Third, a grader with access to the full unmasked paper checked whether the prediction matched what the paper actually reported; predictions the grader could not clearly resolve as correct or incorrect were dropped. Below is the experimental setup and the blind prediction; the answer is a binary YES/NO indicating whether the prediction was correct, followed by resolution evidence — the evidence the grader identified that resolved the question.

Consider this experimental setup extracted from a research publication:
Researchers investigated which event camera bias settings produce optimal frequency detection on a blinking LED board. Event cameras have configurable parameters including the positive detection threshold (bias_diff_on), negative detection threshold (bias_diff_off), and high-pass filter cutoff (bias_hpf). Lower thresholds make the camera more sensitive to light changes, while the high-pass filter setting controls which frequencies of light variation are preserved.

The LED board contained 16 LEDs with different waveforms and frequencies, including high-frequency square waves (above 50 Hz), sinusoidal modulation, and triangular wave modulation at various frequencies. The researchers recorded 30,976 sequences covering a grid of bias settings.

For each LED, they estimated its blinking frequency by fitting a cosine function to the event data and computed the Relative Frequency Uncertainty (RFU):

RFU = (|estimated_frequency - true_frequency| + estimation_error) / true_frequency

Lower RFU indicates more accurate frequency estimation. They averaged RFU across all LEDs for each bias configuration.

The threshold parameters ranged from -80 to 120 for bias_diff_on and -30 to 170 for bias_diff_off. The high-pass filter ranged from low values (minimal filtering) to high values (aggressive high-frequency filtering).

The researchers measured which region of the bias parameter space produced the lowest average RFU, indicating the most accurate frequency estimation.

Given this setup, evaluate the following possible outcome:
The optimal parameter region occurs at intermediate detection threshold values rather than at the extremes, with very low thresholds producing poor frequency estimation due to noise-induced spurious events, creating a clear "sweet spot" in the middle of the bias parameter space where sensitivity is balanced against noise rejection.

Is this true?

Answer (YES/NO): NO